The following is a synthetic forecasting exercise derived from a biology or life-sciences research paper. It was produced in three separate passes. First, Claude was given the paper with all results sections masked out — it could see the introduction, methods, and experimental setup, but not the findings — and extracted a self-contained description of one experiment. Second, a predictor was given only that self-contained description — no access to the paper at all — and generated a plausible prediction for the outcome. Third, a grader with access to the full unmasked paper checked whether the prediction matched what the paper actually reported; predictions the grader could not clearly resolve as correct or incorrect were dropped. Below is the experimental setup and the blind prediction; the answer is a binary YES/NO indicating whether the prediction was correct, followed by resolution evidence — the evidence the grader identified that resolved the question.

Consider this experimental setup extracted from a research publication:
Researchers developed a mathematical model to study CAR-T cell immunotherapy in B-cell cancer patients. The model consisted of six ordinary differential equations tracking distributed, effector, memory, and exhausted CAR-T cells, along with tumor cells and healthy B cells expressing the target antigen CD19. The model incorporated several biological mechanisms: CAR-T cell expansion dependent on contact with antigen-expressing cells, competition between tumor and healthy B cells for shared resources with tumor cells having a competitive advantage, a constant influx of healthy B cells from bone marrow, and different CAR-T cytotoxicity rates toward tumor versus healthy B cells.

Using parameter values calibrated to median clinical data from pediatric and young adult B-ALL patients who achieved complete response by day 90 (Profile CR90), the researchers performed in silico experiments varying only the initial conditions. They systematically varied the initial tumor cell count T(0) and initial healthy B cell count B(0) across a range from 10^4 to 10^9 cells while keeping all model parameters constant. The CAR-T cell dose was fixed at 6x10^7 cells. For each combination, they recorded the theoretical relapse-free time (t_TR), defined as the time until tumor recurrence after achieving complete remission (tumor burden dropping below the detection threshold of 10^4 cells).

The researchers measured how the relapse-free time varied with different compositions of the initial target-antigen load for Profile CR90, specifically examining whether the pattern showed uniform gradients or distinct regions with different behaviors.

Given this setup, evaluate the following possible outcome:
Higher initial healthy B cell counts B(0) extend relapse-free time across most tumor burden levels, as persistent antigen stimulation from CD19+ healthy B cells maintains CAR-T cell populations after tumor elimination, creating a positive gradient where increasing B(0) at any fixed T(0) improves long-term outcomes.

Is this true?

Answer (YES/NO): NO